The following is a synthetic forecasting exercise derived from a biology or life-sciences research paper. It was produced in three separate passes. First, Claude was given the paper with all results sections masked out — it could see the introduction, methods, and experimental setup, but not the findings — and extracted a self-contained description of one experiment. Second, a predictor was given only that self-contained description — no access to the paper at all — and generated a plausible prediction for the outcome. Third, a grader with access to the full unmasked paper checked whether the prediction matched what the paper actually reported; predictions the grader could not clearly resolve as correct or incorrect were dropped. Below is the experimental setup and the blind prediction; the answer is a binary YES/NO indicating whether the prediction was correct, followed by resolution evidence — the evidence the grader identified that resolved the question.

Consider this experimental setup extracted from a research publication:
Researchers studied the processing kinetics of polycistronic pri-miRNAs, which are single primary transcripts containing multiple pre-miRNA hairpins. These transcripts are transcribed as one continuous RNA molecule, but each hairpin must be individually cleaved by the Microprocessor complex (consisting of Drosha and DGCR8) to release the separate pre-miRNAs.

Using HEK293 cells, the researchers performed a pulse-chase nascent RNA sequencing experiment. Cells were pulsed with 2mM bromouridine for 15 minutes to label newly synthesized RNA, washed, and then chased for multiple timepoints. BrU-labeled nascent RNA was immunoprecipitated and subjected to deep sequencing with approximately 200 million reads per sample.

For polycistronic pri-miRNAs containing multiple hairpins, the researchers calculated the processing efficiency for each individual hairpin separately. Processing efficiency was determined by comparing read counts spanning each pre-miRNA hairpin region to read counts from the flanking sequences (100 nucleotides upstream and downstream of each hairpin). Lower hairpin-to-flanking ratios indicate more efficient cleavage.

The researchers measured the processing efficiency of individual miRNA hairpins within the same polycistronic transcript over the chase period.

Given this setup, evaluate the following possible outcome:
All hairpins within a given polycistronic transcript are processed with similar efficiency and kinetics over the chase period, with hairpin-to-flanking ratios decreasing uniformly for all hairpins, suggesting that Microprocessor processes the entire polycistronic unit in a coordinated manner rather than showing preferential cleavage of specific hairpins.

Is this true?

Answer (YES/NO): NO